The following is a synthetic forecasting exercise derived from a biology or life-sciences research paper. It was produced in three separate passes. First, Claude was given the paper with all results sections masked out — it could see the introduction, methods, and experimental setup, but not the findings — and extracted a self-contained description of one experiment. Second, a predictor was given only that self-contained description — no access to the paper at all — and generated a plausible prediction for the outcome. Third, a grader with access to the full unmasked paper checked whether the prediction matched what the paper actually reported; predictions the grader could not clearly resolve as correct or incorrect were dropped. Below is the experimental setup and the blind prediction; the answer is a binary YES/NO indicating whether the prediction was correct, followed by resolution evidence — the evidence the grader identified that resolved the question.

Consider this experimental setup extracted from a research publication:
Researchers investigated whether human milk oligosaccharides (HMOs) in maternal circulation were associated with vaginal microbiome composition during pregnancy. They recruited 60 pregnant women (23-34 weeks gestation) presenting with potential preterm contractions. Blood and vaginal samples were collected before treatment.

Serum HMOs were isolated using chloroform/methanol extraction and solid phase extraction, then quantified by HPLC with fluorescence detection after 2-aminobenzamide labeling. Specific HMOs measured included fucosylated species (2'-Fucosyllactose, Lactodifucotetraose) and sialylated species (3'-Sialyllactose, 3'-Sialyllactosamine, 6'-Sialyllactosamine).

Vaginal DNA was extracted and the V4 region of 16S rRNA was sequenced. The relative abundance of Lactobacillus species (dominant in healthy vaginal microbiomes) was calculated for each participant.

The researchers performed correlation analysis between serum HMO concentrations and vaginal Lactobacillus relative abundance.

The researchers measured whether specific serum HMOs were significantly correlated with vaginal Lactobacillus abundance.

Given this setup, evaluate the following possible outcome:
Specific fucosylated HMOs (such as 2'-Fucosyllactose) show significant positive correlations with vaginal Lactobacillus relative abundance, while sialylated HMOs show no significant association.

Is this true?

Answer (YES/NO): NO